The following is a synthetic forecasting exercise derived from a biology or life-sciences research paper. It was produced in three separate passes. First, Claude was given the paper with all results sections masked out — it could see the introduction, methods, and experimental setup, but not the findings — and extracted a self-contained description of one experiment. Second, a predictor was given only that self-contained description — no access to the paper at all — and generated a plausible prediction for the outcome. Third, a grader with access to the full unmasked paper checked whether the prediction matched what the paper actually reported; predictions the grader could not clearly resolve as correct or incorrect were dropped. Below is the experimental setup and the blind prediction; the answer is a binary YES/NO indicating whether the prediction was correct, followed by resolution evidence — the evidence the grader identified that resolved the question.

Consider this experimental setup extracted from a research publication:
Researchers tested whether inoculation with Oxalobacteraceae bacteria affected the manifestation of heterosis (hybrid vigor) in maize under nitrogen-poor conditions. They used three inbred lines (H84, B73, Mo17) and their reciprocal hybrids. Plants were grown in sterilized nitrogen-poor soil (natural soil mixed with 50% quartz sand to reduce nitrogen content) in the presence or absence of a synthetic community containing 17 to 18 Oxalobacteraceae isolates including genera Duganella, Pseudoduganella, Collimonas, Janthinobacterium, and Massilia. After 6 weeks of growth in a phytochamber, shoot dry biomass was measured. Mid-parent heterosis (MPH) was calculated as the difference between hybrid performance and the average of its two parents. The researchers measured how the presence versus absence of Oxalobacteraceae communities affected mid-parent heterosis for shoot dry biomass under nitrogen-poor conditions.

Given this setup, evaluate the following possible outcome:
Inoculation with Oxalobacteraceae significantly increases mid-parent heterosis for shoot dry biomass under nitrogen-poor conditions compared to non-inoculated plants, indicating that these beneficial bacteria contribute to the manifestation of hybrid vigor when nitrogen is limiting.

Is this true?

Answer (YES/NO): NO